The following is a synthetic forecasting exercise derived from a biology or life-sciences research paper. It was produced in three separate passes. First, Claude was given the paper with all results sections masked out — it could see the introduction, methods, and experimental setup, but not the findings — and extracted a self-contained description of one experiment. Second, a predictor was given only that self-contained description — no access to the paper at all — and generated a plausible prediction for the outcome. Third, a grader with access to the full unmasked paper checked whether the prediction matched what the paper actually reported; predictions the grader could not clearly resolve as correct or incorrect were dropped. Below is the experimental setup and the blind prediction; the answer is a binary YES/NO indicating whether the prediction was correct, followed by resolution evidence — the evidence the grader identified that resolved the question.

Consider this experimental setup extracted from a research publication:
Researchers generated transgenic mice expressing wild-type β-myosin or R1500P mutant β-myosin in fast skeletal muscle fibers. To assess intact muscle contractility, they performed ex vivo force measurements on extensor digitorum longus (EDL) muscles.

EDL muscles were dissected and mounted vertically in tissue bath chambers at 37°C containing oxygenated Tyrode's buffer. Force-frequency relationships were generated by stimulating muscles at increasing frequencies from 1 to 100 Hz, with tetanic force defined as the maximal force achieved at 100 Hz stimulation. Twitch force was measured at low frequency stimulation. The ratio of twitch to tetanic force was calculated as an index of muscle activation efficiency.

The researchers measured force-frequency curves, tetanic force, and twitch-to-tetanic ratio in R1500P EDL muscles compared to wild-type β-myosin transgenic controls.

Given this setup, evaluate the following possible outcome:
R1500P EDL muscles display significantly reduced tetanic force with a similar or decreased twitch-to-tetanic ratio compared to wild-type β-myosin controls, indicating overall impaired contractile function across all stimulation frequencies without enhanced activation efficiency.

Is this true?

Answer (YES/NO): NO